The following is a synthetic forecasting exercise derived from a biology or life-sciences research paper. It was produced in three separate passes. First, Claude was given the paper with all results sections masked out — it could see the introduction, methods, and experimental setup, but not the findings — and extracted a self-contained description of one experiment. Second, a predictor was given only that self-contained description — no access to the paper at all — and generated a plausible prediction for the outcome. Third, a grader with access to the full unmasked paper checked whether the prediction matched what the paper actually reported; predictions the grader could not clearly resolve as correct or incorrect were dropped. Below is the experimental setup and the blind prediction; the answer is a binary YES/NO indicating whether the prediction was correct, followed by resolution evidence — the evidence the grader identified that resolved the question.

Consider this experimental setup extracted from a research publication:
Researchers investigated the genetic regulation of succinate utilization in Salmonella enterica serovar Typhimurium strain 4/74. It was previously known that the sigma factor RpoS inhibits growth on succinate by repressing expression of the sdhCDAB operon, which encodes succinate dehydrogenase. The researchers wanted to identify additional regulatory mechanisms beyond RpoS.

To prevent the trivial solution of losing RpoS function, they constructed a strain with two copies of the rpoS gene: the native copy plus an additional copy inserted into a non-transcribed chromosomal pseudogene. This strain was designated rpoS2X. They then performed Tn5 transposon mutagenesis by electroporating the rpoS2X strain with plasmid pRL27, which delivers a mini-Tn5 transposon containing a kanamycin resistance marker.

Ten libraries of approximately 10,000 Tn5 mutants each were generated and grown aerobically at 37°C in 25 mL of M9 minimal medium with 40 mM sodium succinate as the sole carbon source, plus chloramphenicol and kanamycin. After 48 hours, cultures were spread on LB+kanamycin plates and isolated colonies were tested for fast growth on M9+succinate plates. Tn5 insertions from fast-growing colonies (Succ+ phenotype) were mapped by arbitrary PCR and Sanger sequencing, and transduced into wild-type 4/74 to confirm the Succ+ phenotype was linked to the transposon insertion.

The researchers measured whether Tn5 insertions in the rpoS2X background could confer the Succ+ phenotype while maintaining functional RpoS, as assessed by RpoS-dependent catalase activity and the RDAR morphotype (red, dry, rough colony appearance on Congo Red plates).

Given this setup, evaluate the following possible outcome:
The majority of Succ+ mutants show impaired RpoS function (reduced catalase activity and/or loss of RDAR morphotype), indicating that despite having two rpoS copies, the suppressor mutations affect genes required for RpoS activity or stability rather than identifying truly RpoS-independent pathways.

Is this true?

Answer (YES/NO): NO